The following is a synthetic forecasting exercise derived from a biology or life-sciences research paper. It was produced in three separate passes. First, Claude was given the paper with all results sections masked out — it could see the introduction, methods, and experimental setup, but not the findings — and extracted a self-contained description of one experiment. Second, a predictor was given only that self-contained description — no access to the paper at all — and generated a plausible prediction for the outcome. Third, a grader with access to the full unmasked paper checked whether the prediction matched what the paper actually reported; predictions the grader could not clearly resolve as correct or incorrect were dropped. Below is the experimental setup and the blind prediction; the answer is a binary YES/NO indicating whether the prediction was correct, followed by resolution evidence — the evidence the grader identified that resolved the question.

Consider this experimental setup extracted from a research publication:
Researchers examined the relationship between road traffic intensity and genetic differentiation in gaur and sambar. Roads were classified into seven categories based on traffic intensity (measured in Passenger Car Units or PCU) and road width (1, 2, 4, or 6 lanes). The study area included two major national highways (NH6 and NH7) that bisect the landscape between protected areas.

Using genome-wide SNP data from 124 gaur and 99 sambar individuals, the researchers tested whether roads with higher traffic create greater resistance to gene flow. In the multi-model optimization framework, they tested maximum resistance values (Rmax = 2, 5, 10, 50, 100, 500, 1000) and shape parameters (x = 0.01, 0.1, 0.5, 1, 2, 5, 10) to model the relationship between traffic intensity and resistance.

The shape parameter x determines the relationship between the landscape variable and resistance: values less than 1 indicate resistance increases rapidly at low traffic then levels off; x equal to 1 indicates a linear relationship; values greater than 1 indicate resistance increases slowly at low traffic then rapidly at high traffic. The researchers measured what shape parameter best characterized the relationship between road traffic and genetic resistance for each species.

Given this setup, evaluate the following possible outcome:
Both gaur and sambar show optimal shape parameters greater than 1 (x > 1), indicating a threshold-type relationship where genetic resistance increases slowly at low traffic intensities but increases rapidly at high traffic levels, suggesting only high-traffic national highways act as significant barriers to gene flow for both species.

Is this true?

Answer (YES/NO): NO